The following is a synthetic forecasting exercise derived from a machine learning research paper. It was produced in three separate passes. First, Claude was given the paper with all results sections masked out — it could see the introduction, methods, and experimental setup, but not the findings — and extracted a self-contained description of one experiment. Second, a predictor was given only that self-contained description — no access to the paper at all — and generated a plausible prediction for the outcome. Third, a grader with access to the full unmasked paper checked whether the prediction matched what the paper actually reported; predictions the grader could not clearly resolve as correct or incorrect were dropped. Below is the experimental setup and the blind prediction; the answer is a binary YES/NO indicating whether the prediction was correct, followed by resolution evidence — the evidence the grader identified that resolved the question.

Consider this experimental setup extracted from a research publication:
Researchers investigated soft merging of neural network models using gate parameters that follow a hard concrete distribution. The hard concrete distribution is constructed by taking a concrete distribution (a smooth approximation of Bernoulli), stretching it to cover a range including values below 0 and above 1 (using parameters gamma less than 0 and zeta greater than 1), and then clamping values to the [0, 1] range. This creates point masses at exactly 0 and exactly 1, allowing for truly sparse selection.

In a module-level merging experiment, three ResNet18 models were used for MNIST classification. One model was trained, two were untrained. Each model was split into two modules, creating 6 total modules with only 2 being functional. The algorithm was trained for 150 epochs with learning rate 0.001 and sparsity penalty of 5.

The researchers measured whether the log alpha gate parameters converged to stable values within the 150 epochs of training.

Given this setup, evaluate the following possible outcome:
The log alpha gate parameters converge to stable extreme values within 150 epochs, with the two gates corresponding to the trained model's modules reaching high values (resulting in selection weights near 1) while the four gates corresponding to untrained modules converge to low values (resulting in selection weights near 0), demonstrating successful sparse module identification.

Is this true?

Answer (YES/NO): NO